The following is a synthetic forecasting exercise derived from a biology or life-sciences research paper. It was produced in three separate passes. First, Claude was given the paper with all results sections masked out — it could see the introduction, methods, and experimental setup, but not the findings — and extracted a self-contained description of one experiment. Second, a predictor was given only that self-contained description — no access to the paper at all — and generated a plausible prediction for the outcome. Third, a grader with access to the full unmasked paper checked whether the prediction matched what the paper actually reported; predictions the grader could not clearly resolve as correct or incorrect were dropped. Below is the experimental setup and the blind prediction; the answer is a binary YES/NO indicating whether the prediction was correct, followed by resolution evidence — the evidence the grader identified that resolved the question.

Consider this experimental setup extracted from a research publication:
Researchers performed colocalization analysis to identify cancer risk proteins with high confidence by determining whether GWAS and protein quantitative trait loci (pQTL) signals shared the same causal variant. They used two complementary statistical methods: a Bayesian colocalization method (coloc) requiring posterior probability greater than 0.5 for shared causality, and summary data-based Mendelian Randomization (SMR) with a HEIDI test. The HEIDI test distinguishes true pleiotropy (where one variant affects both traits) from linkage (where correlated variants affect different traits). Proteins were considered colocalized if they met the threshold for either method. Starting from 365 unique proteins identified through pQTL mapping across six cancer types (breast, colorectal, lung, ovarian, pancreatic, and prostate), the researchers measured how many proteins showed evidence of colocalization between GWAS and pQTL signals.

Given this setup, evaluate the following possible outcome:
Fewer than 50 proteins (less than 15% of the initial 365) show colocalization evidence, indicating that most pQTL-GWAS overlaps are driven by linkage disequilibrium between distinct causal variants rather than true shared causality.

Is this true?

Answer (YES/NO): NO